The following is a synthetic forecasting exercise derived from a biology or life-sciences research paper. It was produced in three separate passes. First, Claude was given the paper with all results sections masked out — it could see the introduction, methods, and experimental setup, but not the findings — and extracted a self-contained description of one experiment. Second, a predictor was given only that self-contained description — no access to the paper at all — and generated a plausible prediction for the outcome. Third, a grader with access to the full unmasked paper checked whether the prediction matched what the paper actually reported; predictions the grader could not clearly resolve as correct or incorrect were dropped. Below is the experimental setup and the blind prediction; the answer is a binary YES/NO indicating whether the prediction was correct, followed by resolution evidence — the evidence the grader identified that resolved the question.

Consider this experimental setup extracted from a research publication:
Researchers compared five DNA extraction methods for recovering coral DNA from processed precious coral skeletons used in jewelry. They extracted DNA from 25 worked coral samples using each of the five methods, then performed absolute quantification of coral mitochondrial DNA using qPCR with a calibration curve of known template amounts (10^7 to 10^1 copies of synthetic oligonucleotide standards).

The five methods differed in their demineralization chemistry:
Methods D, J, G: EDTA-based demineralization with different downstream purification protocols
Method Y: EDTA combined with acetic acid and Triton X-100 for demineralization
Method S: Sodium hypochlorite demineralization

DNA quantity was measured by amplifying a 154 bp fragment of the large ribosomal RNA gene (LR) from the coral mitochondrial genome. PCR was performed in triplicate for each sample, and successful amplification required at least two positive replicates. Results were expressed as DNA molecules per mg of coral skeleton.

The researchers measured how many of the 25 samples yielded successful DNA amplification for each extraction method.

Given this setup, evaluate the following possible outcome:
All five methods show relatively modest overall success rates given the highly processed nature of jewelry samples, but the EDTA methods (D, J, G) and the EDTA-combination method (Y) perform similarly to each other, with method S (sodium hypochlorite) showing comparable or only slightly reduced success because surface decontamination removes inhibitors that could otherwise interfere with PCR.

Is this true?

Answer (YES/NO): NO